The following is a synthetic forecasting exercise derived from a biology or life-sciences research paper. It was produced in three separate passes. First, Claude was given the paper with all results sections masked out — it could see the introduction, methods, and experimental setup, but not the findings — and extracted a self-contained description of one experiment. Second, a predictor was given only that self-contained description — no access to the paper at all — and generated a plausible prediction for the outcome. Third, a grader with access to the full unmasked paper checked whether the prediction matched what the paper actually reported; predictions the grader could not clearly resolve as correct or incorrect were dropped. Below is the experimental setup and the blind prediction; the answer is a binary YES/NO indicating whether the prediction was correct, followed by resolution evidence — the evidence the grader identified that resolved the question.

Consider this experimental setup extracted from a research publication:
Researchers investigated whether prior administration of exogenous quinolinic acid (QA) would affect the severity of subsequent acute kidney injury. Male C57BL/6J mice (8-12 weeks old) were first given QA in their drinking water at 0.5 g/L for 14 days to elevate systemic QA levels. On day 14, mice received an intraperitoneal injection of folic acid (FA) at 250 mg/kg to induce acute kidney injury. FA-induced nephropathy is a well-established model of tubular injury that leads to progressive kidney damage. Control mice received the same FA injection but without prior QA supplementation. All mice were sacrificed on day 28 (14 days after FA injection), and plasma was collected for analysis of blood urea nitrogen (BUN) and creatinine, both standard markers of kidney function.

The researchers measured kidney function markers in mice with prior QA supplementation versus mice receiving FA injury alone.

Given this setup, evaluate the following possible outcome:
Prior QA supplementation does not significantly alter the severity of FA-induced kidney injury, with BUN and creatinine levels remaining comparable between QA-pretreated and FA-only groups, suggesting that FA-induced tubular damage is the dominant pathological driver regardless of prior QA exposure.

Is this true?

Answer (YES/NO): NO